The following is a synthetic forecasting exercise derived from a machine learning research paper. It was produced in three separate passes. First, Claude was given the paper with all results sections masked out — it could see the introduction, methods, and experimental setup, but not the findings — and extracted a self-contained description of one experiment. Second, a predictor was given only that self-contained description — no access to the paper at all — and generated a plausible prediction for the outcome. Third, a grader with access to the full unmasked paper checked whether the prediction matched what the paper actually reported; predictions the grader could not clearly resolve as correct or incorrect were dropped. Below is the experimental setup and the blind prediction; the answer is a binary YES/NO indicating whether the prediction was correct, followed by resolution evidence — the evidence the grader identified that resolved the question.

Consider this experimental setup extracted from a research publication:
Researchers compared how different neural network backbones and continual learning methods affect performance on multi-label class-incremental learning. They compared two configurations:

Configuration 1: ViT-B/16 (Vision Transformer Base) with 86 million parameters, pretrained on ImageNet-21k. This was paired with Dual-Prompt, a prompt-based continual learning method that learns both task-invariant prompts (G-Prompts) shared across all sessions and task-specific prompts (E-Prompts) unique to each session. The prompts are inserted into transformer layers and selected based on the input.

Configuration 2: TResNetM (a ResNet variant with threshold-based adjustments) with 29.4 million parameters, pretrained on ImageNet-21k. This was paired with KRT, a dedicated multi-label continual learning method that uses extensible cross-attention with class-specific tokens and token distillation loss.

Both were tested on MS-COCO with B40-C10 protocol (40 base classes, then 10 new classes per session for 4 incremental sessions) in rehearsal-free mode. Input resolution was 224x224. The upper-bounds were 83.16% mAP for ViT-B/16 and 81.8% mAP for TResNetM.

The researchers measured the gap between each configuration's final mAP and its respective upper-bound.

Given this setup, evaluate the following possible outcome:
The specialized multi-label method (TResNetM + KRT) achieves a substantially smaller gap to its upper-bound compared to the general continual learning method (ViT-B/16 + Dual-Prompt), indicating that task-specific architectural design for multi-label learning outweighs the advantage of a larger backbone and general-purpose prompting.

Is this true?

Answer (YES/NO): YES